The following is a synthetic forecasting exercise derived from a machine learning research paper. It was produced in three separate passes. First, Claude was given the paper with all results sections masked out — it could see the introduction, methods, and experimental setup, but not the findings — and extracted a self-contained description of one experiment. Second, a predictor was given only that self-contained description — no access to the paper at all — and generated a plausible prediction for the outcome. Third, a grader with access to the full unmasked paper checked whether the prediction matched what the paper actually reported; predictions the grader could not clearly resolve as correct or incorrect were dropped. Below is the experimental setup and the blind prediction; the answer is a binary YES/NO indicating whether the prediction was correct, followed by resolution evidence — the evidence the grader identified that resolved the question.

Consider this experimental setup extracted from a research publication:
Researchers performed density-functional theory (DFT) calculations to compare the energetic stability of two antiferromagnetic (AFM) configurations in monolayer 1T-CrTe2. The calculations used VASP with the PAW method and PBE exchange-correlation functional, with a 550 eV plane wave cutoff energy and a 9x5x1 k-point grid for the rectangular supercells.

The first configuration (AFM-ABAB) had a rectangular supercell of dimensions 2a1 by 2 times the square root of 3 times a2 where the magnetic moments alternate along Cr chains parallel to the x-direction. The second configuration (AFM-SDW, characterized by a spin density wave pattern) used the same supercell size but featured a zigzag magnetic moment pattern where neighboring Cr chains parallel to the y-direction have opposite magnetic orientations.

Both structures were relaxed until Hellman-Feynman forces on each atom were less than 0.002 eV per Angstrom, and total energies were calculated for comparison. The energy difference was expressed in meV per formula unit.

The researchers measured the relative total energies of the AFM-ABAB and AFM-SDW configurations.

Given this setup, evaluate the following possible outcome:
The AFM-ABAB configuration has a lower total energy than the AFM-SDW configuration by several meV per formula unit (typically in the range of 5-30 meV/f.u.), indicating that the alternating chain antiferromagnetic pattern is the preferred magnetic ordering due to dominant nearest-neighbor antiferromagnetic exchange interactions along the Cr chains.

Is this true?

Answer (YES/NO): NO